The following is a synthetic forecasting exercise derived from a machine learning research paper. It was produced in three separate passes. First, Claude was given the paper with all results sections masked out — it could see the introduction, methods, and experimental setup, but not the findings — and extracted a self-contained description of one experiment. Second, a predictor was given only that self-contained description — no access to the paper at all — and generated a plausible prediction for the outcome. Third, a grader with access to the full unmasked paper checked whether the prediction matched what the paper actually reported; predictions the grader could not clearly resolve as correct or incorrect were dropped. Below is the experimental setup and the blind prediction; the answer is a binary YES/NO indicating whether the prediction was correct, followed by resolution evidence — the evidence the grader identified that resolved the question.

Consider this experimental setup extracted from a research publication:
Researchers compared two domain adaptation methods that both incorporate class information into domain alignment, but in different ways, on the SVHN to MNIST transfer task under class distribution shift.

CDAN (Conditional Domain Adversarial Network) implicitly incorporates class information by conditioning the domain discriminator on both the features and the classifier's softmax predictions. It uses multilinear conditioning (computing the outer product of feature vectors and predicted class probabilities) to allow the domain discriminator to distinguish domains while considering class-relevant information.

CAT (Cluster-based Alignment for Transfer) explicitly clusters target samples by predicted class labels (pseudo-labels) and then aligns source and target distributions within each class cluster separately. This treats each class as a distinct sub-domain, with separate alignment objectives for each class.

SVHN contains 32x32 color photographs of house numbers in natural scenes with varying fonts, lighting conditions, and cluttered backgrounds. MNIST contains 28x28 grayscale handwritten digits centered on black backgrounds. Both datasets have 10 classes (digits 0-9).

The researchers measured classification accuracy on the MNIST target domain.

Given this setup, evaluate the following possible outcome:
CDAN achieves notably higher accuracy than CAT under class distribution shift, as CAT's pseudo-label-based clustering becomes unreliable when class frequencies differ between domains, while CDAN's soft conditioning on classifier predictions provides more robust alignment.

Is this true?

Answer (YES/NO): NO